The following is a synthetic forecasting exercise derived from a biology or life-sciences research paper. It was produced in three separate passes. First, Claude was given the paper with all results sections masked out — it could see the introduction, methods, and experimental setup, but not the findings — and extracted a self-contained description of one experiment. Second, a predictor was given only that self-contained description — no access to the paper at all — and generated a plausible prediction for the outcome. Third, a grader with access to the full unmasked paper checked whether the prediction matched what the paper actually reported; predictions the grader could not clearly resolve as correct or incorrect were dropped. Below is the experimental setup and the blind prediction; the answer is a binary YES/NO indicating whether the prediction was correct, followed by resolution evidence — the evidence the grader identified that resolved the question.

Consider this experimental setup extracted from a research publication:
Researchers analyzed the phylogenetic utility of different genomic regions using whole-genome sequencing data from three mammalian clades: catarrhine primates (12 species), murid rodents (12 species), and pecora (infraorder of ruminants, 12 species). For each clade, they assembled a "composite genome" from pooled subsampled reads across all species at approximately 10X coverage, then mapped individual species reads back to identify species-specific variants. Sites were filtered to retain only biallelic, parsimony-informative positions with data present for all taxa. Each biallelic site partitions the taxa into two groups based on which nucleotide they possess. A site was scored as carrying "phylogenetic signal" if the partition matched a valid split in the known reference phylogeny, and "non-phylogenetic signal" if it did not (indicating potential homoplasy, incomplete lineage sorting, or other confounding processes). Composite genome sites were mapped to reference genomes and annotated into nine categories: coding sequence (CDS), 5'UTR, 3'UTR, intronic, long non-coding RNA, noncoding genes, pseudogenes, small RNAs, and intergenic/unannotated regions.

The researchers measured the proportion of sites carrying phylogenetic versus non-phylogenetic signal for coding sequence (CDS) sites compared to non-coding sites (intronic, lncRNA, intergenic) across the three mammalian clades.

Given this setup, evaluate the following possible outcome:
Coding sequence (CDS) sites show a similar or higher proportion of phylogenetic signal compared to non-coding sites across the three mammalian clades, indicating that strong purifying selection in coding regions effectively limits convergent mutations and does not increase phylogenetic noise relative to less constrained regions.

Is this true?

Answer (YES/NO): NO